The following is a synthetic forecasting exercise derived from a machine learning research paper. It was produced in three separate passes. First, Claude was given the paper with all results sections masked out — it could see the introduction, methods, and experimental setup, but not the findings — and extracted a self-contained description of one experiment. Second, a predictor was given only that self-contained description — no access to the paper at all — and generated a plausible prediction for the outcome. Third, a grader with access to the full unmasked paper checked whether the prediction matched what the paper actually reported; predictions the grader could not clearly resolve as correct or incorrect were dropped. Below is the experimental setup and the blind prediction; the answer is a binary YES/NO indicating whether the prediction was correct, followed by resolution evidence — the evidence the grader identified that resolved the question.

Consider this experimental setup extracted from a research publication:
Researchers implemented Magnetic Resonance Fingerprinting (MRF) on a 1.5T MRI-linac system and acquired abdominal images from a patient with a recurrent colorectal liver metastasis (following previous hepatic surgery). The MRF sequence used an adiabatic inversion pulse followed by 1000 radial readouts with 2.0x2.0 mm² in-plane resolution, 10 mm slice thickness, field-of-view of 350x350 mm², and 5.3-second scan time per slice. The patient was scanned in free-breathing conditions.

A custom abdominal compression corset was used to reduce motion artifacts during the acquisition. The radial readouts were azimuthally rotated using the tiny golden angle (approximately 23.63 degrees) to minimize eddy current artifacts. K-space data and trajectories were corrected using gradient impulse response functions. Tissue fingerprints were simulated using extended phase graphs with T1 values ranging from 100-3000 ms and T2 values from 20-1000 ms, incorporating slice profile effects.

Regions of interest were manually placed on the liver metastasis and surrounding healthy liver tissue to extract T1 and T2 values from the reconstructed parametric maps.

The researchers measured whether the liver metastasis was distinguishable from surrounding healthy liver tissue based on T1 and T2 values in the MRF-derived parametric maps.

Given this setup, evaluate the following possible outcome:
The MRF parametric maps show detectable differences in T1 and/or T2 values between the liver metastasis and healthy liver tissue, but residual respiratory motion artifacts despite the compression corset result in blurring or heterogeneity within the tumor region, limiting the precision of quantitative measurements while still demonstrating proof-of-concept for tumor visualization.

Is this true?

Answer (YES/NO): NO